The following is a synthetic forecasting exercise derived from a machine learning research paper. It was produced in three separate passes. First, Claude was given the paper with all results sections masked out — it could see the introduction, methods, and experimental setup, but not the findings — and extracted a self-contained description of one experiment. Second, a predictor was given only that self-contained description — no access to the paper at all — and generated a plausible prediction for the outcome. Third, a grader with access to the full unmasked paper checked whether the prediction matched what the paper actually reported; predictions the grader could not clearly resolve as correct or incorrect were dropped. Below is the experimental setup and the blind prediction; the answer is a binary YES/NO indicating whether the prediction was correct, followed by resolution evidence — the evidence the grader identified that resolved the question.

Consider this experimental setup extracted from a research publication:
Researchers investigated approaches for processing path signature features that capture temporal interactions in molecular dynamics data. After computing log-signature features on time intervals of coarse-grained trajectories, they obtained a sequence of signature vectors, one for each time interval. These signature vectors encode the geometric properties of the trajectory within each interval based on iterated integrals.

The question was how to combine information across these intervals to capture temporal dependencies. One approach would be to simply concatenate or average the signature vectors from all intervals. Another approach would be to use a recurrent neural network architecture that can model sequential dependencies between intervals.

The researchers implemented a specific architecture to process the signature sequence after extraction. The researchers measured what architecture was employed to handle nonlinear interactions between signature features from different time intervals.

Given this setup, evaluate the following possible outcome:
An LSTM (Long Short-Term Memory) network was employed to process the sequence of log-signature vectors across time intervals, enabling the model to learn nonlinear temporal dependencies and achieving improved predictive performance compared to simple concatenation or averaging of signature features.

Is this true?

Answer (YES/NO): YES